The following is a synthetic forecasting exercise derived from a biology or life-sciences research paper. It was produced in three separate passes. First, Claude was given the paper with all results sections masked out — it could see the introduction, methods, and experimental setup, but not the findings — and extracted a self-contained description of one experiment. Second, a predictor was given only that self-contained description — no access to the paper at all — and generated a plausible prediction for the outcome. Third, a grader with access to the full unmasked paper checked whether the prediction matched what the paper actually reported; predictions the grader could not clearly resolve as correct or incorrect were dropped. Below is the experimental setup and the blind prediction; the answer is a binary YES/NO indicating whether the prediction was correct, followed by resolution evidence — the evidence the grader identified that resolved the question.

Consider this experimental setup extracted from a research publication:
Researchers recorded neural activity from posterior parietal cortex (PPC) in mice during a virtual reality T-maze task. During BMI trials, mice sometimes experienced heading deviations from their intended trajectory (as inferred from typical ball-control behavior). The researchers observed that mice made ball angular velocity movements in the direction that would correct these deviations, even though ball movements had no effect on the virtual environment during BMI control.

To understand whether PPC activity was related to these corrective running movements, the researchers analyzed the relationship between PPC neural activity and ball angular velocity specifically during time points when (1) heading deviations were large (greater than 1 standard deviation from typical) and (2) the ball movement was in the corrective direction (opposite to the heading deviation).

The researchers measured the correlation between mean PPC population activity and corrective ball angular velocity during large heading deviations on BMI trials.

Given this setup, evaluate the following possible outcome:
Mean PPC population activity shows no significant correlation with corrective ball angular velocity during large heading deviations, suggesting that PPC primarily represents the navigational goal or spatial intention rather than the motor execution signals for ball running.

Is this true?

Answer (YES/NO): NO